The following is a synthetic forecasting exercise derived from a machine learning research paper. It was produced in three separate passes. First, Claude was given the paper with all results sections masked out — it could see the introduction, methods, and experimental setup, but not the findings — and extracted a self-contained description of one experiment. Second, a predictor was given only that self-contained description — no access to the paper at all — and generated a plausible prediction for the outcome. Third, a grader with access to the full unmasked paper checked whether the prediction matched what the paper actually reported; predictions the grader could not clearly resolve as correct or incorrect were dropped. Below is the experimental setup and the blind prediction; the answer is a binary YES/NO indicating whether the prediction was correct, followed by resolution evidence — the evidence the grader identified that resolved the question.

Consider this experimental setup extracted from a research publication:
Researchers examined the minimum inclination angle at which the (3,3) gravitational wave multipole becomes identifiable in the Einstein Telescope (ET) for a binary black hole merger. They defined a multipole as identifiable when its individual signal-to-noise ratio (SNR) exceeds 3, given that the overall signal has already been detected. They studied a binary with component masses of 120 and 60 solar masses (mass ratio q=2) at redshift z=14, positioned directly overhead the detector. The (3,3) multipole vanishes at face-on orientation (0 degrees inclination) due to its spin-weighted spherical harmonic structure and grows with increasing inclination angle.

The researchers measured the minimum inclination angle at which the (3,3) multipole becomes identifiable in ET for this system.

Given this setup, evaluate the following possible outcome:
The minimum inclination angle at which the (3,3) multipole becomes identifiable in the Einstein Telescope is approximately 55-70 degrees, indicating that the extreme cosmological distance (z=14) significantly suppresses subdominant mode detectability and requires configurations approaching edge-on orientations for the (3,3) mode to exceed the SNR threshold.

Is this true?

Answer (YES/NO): NO